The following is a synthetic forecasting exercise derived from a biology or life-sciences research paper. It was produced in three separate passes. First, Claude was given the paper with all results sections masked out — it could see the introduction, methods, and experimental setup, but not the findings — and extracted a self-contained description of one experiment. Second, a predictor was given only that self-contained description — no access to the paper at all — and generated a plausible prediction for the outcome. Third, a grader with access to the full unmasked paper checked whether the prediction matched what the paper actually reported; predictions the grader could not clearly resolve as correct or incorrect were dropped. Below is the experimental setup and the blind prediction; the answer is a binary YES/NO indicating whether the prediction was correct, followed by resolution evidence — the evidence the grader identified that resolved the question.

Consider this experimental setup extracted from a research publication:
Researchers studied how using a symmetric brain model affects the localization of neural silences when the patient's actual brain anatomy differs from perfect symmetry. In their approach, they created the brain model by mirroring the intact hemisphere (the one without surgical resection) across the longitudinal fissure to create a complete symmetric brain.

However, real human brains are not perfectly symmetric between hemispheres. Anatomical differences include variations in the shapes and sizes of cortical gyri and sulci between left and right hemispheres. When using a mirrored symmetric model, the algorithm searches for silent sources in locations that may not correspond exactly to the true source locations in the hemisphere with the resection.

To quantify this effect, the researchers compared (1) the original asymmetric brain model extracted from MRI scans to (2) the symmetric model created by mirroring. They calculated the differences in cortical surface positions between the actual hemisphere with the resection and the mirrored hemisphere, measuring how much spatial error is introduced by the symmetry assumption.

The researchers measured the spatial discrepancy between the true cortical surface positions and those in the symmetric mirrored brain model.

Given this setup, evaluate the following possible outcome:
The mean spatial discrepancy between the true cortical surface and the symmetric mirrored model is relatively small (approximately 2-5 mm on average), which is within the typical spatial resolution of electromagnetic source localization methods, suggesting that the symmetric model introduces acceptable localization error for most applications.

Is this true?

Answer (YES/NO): YES